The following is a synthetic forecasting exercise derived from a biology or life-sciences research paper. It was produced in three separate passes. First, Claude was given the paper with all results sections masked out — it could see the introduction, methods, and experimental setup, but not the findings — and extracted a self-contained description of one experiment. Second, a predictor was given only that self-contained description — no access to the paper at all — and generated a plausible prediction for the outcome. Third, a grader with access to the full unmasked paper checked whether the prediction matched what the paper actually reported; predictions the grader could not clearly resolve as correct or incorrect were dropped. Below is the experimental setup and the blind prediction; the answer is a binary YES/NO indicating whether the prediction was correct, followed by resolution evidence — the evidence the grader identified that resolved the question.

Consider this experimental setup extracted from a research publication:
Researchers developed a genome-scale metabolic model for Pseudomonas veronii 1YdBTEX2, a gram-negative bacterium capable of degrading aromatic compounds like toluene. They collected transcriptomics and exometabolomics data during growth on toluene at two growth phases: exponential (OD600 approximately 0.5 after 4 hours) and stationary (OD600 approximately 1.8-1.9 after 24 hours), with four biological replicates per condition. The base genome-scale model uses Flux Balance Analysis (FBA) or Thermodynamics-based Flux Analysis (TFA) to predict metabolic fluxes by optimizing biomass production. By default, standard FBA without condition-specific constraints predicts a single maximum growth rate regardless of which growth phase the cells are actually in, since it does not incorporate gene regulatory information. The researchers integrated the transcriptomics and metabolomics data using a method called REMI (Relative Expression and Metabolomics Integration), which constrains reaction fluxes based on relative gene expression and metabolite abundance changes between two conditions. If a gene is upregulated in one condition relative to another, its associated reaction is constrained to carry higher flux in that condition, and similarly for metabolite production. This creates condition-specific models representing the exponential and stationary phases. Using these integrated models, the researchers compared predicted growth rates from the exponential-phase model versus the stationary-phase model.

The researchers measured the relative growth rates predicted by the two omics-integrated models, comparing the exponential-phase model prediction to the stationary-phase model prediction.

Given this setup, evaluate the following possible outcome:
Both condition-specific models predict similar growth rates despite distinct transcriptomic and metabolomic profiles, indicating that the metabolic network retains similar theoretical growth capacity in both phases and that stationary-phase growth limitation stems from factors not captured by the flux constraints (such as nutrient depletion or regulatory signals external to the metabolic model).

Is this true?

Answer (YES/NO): NO